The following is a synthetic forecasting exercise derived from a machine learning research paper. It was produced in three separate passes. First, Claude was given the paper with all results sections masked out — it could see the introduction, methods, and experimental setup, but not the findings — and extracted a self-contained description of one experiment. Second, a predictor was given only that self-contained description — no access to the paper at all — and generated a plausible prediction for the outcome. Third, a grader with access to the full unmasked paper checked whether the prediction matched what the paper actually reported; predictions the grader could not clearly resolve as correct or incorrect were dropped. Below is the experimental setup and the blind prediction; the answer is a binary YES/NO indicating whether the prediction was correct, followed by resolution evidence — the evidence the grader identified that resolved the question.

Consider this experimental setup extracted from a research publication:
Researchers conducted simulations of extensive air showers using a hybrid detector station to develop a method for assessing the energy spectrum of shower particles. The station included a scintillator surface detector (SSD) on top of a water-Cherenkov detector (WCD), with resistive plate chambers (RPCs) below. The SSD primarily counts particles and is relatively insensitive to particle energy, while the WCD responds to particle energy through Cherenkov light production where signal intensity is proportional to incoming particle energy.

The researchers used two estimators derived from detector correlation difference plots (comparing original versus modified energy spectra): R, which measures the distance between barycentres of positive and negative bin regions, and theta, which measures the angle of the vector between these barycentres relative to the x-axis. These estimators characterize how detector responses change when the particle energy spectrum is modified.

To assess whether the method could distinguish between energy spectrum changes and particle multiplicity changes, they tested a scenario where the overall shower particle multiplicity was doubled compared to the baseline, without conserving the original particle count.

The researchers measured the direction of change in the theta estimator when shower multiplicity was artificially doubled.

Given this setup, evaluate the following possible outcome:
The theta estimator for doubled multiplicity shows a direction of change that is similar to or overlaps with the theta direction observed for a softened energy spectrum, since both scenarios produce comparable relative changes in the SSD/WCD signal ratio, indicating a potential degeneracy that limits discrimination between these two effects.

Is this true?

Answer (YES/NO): NO